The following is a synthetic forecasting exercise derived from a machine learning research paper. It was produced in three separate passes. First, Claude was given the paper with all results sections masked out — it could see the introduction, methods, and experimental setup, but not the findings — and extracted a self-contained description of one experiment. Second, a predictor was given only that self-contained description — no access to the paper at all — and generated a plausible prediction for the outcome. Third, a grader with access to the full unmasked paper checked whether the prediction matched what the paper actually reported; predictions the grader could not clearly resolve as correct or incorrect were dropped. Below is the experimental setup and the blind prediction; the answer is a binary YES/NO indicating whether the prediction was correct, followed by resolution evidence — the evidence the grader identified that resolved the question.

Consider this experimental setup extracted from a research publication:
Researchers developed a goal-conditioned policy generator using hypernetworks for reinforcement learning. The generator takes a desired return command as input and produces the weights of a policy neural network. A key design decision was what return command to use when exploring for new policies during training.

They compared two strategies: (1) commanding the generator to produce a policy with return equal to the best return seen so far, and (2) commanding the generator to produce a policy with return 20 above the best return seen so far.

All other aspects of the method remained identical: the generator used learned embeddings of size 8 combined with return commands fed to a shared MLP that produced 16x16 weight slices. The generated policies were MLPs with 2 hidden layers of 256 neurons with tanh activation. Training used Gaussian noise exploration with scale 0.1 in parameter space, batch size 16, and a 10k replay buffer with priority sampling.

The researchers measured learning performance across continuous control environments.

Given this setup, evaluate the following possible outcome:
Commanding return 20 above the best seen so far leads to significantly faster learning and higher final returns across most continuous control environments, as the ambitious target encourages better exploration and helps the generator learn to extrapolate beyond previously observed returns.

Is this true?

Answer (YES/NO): NO